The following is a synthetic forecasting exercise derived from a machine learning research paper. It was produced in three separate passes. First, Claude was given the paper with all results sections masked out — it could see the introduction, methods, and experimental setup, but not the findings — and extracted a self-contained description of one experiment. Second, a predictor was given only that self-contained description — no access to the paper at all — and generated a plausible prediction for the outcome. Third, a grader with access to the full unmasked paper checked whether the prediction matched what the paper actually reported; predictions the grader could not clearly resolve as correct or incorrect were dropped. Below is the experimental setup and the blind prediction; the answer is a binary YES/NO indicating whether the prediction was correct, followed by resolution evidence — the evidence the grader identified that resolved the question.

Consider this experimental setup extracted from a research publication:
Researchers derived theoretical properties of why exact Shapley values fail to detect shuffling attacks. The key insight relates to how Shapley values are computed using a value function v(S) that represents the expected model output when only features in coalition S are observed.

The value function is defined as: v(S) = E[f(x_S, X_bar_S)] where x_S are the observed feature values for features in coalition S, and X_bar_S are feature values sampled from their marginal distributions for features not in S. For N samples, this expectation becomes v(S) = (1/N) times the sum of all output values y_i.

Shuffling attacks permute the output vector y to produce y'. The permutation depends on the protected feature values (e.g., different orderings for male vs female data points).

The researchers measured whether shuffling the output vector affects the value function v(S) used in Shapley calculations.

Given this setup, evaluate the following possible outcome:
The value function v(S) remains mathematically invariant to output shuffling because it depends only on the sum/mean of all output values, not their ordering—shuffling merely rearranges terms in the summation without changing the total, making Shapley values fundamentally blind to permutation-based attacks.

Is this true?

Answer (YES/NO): YES